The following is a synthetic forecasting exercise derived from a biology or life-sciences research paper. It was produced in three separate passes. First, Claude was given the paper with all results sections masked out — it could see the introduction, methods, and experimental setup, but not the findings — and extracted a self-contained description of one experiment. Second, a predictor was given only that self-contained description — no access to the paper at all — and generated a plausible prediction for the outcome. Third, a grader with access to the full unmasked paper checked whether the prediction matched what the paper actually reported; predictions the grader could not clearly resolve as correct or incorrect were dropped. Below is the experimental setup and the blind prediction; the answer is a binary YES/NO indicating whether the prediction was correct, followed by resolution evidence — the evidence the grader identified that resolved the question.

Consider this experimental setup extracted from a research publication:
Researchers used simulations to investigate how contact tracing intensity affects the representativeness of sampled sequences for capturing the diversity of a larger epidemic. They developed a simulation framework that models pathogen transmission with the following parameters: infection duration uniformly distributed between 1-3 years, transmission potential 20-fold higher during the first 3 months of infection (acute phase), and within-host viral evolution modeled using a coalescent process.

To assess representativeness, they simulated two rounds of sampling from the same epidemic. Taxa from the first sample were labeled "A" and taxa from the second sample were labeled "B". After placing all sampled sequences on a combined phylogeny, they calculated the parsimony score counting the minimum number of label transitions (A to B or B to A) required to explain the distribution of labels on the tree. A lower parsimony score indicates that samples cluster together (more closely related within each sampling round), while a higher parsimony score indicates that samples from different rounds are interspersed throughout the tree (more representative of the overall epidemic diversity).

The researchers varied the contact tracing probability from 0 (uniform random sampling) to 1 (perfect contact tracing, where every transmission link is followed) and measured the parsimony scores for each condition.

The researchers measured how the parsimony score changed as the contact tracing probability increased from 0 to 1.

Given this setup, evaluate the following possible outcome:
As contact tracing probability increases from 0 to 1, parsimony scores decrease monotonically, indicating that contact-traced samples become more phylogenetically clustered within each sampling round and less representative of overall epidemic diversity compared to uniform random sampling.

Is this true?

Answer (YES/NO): YES